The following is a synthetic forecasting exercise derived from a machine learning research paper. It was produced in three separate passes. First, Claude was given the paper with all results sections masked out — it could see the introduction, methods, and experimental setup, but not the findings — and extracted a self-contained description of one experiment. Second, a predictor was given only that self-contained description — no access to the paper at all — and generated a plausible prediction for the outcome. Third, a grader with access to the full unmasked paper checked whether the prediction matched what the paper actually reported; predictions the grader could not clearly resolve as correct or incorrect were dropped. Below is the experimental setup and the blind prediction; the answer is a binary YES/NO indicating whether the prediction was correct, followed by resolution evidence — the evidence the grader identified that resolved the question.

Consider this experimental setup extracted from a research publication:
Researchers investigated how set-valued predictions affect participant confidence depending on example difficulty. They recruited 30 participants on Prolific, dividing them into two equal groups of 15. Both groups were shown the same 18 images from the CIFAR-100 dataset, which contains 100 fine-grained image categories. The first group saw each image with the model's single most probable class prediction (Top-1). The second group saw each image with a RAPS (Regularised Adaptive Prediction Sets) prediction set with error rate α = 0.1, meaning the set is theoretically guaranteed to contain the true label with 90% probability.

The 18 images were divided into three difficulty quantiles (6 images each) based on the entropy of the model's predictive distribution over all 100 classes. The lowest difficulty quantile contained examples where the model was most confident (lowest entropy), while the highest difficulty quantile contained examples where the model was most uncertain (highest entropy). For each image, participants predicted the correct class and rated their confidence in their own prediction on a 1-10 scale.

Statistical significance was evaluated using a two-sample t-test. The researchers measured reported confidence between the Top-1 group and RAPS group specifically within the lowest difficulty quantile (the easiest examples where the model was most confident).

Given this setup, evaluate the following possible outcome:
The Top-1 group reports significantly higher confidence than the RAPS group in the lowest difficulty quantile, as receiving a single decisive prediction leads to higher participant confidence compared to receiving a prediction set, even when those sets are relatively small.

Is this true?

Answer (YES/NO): NO